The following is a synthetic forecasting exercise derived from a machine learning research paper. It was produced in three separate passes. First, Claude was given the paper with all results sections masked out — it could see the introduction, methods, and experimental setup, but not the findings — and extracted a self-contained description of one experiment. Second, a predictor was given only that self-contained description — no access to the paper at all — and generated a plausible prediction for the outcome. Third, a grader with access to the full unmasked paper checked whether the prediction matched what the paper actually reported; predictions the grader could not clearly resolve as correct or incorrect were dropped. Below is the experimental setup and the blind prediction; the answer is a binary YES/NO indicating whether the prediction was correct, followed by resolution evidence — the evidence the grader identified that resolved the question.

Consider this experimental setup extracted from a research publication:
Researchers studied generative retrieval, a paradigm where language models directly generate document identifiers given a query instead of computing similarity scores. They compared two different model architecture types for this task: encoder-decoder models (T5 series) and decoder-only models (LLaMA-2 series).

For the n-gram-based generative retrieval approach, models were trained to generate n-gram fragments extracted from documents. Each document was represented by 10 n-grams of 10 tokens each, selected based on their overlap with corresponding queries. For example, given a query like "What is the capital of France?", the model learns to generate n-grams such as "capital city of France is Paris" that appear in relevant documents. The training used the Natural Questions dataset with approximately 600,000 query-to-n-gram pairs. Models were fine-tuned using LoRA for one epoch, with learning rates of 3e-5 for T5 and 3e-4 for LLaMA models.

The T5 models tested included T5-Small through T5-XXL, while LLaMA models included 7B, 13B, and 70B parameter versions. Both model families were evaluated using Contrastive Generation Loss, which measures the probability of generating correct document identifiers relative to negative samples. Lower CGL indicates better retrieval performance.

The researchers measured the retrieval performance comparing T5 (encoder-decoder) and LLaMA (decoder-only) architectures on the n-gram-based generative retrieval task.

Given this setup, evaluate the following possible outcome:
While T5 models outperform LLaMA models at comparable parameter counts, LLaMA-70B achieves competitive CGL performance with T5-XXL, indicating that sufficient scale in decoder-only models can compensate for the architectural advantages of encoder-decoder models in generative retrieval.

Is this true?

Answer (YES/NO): NO